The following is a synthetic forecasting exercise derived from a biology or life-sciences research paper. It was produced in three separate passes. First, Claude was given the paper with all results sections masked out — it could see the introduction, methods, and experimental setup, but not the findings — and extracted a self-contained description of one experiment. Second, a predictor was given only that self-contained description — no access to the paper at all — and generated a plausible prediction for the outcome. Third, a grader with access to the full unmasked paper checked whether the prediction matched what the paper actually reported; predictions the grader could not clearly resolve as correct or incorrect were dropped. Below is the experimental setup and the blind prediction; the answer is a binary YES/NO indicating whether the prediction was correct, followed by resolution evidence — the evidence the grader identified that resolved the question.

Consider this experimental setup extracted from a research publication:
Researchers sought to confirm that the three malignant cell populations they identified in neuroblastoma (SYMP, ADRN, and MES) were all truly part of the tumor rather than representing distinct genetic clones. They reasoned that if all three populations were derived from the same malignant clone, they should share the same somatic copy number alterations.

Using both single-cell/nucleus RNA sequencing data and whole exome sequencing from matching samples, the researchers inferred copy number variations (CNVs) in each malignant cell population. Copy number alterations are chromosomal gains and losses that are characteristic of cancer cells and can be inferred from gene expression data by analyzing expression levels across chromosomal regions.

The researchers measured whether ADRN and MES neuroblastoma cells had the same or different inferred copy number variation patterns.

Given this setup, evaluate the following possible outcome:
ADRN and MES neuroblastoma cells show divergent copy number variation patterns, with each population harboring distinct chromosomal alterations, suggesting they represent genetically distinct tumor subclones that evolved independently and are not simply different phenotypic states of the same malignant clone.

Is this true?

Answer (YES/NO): NO